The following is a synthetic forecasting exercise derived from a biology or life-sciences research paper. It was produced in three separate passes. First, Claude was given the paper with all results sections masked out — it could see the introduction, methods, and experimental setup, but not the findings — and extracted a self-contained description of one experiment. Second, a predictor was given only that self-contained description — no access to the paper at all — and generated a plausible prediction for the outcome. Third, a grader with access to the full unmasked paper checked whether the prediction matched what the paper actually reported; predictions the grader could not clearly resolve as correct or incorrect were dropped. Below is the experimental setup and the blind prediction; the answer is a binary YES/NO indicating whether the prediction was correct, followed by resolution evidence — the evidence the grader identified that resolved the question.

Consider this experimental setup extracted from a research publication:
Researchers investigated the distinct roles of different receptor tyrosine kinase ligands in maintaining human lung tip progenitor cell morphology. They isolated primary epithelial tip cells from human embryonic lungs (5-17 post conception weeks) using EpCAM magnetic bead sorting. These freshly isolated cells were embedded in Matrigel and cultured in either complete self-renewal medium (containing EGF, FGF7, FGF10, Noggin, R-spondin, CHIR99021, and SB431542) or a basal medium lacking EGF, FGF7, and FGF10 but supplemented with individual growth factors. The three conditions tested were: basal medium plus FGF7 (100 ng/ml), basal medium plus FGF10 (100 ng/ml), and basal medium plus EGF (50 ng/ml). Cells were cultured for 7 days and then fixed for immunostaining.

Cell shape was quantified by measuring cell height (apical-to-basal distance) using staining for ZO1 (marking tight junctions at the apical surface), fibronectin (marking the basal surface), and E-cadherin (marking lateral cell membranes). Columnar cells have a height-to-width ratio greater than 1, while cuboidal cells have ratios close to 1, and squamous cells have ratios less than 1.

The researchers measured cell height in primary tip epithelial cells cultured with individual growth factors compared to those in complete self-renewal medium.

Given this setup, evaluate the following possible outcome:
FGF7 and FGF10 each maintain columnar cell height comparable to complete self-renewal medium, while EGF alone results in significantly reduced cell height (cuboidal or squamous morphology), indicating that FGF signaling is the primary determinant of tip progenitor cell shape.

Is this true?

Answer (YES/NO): NO